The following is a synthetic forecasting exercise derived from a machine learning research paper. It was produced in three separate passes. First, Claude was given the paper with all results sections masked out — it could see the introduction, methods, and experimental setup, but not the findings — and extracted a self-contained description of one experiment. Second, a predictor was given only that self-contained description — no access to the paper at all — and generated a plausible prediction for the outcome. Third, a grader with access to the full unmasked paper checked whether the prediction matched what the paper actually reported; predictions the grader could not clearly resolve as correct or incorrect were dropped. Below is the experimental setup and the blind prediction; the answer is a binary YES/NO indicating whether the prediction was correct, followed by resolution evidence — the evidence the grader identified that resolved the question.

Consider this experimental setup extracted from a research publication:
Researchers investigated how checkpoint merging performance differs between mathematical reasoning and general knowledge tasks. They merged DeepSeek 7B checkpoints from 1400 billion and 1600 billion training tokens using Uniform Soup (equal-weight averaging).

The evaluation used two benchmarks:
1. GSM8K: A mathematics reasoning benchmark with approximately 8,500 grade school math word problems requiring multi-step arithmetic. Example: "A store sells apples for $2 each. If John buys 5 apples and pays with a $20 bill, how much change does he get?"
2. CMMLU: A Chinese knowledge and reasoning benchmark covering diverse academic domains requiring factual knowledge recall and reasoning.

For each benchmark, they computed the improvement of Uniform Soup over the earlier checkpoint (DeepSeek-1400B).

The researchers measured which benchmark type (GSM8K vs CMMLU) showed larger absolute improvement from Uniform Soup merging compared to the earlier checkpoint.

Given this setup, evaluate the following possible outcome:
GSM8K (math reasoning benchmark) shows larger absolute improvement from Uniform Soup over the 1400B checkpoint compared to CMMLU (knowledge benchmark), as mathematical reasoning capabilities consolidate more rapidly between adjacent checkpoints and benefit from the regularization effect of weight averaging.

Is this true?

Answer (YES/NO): YES